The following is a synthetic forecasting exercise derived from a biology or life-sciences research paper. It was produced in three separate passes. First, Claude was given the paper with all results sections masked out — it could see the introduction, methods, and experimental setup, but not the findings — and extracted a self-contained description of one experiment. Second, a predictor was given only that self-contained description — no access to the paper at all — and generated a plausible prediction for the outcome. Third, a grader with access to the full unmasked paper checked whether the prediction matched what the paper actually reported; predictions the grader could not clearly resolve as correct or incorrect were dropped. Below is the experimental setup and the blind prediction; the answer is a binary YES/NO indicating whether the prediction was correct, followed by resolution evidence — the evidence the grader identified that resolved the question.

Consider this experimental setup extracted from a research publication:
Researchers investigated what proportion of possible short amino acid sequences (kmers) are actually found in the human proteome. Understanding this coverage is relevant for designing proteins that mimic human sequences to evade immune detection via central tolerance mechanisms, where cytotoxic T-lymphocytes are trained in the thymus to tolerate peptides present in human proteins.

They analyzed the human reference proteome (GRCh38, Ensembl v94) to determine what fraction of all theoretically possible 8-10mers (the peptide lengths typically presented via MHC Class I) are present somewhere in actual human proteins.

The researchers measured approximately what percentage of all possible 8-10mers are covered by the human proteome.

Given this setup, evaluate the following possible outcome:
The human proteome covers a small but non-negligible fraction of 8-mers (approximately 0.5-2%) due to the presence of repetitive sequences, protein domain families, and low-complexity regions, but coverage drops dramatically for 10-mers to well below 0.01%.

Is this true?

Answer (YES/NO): NO